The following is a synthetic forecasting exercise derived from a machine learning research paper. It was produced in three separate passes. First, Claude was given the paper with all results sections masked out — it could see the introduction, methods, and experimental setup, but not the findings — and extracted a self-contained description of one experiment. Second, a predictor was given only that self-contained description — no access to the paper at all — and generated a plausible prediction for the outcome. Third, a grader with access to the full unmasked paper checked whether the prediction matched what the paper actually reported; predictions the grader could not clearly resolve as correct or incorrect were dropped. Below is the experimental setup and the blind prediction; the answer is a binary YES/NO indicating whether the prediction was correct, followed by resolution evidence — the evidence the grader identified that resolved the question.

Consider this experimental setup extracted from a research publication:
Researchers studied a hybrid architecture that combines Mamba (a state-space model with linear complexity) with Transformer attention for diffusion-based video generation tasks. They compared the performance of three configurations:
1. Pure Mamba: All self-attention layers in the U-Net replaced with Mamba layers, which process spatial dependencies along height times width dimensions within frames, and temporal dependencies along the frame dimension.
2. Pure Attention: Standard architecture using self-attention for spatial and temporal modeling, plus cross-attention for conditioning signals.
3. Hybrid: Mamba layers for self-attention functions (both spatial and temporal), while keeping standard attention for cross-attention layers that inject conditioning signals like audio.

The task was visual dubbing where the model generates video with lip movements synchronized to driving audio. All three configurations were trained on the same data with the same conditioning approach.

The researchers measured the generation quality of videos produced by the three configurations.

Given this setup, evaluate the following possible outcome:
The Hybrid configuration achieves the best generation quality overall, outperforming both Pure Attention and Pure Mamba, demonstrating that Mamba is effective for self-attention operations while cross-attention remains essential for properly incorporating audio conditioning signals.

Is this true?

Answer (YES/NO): YES